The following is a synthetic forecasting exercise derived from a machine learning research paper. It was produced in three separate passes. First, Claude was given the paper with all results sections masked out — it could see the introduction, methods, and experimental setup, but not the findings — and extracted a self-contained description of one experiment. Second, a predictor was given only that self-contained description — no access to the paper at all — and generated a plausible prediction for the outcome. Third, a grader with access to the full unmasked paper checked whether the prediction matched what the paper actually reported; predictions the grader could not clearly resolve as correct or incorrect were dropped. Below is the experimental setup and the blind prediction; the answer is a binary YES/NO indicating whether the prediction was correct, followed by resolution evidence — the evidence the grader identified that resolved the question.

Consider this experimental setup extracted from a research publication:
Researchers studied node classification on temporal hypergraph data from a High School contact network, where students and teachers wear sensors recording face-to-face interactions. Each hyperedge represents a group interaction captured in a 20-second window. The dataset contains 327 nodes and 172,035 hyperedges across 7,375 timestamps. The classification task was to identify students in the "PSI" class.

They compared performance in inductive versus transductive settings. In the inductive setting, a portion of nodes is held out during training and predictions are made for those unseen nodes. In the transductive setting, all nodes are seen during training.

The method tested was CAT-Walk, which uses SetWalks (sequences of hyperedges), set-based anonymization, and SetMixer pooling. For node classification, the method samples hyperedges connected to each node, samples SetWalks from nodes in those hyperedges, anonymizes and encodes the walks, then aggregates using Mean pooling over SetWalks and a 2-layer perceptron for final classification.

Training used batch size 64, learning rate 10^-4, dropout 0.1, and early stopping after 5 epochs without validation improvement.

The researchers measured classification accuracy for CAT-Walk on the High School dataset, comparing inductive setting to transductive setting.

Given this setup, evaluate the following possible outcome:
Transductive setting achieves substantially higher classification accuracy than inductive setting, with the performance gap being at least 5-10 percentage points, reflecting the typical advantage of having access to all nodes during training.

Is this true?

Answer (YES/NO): NO